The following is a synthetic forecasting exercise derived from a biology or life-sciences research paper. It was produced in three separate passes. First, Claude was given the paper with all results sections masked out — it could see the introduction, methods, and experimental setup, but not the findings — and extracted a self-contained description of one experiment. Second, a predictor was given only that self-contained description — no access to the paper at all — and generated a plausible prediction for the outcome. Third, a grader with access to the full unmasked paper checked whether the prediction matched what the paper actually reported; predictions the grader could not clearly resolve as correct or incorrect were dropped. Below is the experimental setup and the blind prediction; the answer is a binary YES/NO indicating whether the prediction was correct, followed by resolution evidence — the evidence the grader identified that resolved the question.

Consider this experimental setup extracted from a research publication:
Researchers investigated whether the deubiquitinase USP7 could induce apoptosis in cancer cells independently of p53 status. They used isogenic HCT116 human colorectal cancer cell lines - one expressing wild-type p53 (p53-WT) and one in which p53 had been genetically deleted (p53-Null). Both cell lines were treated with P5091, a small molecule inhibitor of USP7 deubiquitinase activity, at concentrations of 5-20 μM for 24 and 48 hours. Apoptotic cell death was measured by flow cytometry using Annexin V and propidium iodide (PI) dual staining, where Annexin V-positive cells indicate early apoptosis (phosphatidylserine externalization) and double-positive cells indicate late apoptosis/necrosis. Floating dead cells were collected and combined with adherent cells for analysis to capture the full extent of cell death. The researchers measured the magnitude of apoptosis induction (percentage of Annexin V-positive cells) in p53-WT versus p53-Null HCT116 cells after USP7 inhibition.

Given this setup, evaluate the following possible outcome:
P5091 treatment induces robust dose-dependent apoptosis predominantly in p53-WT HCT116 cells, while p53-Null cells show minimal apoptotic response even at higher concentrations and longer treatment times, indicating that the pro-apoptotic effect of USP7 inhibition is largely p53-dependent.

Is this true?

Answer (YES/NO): NO